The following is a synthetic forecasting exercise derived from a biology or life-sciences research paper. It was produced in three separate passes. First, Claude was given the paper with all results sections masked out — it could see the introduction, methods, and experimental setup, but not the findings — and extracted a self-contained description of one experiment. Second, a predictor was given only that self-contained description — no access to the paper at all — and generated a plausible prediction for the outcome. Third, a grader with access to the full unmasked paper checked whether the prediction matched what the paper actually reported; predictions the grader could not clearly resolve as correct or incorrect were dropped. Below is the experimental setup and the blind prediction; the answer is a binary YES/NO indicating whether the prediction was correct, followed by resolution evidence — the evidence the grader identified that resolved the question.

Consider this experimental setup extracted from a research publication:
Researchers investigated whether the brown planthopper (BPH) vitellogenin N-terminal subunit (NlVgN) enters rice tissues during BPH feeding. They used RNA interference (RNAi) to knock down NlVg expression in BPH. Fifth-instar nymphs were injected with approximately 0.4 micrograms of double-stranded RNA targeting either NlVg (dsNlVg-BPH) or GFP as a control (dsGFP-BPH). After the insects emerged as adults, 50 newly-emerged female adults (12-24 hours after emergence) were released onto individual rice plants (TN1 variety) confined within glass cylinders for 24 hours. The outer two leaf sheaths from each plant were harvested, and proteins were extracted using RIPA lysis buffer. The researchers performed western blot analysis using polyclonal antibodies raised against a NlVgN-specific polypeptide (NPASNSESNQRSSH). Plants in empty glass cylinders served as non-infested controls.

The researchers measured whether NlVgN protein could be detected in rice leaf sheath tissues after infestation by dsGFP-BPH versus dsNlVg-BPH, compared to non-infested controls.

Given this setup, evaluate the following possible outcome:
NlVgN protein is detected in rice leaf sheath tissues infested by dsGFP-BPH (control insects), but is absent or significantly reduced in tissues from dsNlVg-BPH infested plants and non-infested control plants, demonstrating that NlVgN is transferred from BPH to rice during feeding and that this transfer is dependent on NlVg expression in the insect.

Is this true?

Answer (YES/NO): YES